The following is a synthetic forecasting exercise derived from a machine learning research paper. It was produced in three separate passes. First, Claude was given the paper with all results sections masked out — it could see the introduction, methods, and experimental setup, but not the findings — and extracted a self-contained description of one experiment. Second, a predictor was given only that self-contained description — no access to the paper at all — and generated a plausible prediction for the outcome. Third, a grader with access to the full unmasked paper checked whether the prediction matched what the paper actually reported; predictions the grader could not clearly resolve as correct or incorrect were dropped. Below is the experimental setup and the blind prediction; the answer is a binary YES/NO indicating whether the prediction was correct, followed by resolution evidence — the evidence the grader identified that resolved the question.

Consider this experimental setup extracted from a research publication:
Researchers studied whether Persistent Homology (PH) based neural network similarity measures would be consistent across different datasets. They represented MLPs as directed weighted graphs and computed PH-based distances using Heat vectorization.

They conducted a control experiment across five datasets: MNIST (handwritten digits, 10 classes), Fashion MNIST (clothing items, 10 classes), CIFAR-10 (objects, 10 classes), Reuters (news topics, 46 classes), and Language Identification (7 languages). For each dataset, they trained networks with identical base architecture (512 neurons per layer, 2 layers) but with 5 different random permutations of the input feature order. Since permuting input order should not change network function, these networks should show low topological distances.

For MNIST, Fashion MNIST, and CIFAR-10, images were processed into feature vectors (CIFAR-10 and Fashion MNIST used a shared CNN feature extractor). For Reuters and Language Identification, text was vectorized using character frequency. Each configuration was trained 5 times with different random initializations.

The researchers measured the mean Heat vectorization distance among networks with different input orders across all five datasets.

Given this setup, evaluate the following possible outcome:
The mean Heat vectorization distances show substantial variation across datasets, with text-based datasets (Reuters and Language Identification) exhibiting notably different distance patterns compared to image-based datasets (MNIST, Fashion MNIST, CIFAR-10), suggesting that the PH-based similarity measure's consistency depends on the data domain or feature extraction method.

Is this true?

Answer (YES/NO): NO